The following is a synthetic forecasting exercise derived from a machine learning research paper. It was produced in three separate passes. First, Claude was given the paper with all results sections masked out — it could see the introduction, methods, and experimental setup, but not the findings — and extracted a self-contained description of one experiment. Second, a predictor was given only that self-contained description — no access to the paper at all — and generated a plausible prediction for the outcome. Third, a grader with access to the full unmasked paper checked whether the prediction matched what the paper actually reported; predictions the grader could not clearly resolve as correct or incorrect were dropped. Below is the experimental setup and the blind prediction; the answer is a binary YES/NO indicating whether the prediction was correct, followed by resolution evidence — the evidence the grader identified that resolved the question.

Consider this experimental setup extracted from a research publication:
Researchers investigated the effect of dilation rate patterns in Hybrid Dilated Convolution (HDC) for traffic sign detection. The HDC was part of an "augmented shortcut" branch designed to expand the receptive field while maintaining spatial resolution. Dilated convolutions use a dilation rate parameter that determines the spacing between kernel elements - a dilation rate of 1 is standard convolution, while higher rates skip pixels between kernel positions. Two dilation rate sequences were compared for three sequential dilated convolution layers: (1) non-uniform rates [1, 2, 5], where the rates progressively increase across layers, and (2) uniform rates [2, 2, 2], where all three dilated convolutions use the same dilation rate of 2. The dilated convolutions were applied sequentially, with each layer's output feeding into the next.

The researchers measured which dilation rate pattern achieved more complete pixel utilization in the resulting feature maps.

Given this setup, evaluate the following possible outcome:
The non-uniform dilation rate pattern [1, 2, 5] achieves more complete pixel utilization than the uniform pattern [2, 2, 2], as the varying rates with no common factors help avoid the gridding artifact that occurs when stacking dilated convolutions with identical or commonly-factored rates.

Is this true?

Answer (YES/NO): YES